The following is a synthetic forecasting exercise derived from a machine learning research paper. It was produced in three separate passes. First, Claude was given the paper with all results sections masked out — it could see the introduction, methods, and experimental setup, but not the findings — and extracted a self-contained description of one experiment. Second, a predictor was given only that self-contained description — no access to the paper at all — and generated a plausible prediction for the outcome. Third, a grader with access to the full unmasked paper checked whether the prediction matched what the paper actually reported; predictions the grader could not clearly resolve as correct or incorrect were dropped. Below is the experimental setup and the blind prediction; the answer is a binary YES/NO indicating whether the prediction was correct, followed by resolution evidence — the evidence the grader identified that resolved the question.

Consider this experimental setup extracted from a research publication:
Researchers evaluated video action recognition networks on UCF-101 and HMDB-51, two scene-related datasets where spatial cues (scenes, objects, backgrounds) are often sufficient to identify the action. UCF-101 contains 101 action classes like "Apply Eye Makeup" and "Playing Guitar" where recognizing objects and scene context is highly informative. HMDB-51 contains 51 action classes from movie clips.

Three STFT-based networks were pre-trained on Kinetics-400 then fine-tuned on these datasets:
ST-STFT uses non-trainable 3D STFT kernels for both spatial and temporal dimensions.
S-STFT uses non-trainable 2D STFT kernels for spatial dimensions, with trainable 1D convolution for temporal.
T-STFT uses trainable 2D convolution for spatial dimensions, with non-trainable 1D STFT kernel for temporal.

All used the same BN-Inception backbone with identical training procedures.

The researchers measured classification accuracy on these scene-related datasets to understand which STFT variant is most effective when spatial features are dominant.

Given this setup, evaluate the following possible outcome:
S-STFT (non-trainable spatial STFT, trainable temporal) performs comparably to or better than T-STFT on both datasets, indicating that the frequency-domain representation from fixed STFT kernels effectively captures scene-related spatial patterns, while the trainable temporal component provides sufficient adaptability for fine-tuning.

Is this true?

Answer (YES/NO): NO